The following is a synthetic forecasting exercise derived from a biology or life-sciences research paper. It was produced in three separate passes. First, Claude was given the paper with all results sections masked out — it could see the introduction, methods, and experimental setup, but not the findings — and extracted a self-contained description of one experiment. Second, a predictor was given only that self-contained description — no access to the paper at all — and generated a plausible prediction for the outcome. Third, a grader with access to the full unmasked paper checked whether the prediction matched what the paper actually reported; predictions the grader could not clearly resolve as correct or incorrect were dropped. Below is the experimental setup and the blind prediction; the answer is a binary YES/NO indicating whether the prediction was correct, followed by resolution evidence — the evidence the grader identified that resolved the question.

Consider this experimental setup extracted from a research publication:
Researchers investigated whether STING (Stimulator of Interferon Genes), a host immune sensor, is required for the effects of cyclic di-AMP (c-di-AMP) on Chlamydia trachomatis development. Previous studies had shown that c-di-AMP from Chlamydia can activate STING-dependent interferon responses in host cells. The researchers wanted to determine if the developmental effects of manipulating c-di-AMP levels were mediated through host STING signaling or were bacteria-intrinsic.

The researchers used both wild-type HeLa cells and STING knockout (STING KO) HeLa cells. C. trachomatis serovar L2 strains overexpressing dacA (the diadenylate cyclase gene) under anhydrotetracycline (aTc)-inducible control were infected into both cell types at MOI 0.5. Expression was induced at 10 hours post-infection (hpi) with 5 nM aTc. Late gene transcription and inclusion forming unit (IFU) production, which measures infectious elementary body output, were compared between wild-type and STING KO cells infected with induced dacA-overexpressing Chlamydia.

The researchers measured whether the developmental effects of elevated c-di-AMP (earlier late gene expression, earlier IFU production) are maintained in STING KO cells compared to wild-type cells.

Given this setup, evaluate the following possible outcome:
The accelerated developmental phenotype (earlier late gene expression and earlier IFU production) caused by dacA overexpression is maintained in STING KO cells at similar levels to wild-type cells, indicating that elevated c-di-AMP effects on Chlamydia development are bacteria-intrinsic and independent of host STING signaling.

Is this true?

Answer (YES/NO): YES